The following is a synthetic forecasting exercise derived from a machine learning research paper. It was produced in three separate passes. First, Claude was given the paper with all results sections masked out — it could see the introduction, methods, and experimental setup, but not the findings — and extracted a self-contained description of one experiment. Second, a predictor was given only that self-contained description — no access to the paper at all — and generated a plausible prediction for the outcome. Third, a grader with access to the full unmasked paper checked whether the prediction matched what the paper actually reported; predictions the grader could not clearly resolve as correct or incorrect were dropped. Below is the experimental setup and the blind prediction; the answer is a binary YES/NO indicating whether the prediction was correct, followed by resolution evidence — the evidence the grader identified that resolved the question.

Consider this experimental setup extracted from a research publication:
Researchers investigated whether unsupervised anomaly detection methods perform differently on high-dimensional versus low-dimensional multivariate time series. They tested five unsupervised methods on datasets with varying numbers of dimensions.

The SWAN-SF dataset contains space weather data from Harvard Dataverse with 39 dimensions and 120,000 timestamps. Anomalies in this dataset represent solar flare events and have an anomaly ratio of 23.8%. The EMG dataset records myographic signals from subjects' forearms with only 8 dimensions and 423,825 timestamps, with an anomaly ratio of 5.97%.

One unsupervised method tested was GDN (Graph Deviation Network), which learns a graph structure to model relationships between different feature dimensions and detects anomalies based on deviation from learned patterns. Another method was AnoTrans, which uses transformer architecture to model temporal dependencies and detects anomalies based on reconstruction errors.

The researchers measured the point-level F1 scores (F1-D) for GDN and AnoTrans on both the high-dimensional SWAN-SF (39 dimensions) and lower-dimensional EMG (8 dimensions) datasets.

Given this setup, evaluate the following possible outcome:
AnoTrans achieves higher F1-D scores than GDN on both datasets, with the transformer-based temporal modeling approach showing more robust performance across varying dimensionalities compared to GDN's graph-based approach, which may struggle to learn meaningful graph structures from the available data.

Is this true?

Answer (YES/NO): NO